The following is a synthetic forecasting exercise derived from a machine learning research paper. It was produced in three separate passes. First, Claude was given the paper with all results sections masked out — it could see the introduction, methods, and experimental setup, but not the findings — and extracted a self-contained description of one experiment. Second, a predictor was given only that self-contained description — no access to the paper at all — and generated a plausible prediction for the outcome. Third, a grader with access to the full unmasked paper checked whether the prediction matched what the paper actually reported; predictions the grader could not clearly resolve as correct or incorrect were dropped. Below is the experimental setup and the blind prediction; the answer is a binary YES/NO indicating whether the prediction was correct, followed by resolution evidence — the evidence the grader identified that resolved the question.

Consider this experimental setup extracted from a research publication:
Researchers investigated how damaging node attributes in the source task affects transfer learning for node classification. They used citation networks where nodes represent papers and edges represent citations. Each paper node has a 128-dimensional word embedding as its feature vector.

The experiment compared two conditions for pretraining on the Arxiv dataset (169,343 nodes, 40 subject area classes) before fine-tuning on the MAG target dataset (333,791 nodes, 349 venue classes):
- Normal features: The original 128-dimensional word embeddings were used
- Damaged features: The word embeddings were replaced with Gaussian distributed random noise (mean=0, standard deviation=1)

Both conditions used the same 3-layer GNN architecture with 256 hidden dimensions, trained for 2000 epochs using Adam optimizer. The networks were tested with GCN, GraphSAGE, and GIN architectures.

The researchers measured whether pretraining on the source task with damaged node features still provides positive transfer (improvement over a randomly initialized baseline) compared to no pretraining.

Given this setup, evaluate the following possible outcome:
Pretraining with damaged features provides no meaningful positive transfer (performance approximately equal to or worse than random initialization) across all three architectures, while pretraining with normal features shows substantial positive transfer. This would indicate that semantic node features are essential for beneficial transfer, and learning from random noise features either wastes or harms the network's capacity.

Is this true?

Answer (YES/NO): NO